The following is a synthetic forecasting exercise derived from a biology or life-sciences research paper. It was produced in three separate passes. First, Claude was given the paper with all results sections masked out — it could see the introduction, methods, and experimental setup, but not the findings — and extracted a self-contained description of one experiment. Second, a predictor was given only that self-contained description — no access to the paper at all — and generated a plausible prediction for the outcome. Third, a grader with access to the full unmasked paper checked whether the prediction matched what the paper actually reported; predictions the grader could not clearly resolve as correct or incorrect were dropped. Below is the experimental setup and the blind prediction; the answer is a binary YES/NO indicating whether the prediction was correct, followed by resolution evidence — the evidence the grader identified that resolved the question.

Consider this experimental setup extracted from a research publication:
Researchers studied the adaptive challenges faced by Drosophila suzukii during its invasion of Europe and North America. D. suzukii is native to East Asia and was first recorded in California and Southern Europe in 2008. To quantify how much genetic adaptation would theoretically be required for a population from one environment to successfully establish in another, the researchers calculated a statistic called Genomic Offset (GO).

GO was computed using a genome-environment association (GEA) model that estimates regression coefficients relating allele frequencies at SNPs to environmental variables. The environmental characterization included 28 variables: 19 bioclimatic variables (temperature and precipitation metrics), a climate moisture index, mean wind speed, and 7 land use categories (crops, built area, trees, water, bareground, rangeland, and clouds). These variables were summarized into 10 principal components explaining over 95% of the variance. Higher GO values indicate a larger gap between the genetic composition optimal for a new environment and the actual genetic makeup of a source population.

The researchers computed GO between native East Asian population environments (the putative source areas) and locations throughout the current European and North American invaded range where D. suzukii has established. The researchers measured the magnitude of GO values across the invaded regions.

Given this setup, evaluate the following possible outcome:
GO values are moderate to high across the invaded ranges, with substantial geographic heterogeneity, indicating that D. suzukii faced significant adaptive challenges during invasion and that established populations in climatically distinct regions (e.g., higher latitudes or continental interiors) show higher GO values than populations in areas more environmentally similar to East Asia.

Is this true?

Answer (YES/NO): NO